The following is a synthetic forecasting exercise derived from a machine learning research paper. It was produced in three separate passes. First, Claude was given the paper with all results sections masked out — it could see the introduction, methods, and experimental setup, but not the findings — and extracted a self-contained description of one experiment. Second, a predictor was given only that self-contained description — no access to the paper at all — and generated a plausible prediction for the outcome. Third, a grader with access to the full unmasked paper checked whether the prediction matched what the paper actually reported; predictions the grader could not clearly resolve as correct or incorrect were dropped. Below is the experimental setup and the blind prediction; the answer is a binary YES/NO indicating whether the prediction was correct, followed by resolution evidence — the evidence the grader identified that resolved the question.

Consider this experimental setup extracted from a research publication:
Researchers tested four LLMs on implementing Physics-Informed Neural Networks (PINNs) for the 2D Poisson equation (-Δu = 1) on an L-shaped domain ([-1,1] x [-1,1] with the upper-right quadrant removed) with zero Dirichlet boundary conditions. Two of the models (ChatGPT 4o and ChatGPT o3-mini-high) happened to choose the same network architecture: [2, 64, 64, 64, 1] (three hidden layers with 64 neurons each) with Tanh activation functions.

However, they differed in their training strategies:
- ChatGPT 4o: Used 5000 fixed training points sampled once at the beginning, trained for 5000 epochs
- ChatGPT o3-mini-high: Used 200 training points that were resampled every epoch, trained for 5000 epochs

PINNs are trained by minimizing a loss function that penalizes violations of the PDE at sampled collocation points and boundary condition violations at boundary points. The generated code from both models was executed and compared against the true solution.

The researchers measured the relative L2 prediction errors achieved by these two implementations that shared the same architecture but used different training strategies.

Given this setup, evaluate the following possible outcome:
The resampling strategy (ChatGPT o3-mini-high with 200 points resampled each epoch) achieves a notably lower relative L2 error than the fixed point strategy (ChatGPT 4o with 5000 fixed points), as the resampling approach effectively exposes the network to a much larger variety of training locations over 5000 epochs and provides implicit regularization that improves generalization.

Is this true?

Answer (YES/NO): YES